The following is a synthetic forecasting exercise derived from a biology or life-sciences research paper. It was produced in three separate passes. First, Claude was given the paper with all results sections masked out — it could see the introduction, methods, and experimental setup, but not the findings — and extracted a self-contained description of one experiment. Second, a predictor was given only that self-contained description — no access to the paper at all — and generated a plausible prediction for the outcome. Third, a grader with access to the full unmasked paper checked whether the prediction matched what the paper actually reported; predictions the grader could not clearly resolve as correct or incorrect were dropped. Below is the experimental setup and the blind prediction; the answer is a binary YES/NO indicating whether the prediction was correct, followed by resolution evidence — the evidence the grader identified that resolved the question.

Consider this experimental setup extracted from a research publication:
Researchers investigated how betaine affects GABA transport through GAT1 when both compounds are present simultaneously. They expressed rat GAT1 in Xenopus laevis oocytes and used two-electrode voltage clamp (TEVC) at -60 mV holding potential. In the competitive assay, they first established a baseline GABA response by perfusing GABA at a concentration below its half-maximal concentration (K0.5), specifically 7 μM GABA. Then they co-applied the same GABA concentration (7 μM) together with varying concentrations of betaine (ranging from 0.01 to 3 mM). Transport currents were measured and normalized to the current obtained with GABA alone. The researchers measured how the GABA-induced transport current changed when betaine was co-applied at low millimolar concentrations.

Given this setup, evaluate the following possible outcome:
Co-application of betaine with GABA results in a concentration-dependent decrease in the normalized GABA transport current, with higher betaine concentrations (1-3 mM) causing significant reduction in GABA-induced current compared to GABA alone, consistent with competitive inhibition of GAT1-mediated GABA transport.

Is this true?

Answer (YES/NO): NO